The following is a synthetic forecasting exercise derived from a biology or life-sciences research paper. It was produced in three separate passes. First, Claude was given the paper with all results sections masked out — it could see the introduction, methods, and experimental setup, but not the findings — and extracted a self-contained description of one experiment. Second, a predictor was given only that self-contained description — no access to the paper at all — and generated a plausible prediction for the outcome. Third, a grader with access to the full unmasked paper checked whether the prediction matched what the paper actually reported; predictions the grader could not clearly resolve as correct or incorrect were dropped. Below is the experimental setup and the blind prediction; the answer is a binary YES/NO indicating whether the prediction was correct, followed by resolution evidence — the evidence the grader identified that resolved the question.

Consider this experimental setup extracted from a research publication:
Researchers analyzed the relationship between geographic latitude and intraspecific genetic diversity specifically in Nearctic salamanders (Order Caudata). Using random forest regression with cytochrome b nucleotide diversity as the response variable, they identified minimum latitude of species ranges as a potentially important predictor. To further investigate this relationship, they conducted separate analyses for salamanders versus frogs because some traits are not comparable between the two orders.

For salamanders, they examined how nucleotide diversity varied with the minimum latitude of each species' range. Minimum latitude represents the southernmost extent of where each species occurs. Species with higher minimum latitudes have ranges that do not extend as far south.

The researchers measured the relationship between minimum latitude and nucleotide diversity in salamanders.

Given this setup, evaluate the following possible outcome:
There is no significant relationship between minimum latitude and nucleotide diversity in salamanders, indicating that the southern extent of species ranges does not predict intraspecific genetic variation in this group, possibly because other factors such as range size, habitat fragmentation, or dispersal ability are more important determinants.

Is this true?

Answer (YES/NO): NO